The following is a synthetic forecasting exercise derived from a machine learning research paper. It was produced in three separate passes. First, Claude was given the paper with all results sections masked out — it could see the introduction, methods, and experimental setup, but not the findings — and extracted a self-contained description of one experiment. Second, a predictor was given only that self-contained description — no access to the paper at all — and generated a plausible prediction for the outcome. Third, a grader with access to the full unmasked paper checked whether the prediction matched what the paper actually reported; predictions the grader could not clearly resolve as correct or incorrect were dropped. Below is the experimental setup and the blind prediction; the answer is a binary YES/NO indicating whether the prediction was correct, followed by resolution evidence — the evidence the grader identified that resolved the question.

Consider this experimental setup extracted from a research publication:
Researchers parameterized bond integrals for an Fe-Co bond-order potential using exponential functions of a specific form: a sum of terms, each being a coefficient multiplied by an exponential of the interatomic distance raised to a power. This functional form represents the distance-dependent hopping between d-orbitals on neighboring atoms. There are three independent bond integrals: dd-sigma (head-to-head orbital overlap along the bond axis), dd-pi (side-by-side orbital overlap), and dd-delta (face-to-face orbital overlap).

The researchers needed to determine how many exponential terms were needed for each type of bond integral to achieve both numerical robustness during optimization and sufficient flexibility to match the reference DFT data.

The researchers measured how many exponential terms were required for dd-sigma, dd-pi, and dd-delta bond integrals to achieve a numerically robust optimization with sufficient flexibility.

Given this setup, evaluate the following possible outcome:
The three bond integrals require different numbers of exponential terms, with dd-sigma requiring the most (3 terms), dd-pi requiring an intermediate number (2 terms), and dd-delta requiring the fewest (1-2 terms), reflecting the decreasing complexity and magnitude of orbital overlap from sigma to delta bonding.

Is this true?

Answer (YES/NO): NO